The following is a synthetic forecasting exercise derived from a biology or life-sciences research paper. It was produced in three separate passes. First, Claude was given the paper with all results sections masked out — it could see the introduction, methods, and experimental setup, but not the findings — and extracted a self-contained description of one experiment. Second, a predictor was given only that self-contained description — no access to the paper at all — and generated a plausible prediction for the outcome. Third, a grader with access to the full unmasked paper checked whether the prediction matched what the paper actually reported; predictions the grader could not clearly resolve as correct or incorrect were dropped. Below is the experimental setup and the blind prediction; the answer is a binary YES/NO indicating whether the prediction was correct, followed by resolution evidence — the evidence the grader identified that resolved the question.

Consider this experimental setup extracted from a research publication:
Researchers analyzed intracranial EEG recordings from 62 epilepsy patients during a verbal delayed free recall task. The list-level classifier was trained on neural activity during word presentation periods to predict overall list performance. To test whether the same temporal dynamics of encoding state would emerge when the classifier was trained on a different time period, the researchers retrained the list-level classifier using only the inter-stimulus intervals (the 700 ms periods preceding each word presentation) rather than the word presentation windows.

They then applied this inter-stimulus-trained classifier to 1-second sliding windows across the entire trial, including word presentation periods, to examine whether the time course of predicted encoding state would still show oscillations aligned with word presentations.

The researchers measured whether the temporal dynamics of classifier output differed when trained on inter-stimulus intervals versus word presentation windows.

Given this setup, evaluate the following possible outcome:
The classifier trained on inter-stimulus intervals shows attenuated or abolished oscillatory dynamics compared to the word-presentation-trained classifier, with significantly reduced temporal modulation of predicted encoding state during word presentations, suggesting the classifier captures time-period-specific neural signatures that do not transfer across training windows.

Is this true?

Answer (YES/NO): NO